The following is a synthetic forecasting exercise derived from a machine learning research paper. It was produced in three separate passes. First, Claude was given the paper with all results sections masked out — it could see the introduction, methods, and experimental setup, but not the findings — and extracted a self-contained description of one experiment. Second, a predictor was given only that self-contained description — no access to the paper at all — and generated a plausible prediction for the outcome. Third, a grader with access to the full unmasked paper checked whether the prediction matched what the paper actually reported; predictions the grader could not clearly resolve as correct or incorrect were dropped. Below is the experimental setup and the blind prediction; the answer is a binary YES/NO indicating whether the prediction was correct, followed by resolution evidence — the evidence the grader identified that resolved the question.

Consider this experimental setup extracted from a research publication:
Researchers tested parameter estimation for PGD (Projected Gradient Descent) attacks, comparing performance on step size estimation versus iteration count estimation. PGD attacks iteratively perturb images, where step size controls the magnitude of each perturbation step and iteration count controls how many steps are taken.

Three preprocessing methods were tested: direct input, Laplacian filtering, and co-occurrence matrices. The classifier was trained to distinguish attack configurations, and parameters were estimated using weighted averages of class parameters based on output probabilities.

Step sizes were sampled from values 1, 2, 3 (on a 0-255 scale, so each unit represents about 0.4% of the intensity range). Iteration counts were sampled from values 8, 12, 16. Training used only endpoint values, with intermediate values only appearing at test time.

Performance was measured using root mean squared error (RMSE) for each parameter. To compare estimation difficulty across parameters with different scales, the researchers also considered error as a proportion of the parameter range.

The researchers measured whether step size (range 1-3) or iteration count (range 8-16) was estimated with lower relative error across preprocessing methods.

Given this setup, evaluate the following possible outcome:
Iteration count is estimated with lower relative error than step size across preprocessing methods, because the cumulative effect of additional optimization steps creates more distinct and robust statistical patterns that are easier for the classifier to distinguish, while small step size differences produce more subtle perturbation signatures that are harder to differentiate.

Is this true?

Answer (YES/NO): NO